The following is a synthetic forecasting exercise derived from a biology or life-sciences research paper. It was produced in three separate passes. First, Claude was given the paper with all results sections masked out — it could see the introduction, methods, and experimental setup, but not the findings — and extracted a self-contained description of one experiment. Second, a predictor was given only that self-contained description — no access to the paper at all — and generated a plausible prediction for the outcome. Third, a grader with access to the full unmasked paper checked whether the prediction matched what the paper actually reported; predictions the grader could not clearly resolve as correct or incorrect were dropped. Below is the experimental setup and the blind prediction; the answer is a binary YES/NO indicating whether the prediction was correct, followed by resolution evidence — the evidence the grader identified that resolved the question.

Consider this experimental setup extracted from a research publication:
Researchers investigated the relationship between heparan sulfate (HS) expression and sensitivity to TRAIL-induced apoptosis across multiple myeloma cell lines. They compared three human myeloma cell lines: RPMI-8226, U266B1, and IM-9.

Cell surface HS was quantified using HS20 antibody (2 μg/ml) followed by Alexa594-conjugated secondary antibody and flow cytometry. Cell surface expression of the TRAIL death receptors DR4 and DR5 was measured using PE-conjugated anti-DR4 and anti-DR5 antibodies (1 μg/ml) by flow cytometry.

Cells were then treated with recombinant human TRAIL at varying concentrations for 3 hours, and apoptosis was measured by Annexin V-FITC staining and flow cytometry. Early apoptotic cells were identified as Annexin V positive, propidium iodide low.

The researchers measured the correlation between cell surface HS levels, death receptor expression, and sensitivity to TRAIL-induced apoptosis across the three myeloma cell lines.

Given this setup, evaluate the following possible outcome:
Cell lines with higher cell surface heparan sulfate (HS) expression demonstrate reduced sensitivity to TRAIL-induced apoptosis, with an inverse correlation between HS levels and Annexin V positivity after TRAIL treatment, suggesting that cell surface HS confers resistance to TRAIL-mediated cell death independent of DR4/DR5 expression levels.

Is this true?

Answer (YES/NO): NO